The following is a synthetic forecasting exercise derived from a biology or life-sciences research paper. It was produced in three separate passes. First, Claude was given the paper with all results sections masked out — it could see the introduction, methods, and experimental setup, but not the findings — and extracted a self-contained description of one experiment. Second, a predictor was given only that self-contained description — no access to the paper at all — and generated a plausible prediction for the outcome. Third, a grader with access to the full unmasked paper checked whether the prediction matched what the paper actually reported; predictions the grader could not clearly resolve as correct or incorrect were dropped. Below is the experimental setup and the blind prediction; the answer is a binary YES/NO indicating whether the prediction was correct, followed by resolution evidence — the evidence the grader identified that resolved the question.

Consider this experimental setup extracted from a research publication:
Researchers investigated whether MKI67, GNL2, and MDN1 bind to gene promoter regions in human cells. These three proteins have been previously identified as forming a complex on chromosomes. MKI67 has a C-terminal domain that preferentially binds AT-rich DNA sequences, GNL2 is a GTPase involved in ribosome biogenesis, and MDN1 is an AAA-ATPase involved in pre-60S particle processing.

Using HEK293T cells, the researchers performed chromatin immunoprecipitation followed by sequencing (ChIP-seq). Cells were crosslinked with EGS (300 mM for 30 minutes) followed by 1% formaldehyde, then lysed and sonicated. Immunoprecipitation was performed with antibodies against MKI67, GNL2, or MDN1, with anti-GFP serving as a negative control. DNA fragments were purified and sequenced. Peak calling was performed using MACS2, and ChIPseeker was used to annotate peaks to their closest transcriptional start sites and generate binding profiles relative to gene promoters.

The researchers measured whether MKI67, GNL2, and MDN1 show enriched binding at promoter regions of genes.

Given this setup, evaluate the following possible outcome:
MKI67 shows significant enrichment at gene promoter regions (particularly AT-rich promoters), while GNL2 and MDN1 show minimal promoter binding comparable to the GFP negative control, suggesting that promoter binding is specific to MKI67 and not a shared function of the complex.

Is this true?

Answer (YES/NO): NO